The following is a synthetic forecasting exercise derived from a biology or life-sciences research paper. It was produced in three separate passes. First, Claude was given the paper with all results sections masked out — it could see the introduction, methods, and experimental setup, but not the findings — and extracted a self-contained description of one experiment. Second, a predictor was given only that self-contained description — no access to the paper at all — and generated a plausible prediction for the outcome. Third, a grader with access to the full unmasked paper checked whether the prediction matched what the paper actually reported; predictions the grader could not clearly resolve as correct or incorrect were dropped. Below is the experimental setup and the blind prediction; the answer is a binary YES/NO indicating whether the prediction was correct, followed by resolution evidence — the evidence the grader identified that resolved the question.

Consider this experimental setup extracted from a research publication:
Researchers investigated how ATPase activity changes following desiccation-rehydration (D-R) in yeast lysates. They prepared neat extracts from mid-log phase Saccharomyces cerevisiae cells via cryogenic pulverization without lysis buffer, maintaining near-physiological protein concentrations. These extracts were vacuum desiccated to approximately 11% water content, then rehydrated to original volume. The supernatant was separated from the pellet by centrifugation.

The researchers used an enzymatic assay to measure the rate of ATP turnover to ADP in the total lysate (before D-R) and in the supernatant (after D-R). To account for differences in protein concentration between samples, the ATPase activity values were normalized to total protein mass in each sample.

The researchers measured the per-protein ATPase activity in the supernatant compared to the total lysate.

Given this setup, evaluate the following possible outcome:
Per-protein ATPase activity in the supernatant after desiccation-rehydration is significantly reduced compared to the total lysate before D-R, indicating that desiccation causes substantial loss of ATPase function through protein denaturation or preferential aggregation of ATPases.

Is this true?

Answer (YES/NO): YES